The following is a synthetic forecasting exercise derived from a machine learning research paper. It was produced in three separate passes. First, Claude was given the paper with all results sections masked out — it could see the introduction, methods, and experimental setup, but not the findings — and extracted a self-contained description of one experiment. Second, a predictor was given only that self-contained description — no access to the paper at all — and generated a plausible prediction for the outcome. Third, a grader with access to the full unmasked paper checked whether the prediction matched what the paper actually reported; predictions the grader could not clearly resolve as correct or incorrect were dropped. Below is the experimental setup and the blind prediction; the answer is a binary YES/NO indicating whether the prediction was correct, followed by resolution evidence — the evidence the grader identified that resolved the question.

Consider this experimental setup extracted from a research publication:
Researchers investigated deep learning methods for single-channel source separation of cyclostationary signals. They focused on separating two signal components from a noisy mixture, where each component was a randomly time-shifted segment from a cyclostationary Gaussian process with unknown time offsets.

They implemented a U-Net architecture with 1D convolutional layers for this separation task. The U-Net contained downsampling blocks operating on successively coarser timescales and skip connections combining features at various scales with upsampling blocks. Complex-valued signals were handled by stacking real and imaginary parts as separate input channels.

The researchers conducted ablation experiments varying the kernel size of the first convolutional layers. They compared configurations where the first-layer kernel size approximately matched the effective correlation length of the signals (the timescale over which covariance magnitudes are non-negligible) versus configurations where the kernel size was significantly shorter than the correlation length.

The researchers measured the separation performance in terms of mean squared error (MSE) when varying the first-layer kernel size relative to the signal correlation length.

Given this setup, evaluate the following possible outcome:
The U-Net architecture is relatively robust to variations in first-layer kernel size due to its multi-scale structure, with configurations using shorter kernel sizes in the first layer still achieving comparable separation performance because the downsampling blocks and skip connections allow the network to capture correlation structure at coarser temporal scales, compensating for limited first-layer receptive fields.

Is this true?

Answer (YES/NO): NO